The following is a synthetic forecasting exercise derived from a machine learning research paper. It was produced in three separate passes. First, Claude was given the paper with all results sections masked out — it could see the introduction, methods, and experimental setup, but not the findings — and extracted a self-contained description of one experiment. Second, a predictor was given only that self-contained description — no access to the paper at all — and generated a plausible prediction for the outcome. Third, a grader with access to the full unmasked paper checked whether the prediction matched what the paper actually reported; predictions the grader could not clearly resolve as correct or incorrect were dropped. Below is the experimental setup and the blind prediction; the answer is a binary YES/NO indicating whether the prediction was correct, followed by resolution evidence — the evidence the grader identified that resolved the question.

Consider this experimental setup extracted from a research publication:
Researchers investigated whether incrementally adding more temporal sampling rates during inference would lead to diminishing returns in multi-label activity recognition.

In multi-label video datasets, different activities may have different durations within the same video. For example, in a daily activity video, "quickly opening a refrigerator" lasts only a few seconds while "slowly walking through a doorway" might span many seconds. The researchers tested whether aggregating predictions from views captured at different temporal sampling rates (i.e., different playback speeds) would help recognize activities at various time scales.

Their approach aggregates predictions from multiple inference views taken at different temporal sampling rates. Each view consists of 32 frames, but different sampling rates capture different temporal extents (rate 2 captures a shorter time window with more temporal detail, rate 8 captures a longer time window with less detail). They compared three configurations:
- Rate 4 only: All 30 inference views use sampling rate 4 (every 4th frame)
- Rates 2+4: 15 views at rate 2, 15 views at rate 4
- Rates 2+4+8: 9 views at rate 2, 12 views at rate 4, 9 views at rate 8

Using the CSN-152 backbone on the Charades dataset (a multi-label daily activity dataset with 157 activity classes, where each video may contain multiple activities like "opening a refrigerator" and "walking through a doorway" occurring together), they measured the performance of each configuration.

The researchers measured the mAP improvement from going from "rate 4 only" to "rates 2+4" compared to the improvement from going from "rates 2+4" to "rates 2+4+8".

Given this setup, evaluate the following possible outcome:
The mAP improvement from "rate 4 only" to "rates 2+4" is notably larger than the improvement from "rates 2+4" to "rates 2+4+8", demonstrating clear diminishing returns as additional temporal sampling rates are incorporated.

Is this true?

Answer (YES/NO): YES